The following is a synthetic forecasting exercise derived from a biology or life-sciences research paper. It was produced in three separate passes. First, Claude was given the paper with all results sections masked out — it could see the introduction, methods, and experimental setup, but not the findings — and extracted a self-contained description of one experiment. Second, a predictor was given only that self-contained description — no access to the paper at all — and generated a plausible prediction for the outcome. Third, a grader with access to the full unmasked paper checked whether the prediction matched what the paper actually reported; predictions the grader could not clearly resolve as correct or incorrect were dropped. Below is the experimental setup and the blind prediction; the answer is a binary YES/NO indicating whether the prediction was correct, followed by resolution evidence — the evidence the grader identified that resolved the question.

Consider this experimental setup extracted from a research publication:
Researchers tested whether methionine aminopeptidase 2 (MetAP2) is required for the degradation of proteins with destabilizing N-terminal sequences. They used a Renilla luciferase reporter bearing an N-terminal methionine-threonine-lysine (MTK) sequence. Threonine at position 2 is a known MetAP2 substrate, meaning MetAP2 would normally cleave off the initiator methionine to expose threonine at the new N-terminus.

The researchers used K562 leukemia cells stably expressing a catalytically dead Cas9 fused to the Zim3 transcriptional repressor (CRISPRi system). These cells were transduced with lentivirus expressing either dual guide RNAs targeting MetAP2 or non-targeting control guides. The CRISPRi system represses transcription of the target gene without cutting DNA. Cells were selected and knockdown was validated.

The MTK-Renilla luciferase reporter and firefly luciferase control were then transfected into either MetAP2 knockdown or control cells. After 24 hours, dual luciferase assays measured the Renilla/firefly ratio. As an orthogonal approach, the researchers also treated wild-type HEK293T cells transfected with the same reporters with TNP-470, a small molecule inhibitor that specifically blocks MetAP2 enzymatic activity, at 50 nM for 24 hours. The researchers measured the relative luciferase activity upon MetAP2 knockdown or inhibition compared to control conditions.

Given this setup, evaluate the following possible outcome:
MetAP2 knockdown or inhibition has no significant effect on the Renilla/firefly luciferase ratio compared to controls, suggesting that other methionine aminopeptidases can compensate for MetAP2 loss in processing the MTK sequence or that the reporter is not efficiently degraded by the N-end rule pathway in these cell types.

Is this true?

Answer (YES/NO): NO